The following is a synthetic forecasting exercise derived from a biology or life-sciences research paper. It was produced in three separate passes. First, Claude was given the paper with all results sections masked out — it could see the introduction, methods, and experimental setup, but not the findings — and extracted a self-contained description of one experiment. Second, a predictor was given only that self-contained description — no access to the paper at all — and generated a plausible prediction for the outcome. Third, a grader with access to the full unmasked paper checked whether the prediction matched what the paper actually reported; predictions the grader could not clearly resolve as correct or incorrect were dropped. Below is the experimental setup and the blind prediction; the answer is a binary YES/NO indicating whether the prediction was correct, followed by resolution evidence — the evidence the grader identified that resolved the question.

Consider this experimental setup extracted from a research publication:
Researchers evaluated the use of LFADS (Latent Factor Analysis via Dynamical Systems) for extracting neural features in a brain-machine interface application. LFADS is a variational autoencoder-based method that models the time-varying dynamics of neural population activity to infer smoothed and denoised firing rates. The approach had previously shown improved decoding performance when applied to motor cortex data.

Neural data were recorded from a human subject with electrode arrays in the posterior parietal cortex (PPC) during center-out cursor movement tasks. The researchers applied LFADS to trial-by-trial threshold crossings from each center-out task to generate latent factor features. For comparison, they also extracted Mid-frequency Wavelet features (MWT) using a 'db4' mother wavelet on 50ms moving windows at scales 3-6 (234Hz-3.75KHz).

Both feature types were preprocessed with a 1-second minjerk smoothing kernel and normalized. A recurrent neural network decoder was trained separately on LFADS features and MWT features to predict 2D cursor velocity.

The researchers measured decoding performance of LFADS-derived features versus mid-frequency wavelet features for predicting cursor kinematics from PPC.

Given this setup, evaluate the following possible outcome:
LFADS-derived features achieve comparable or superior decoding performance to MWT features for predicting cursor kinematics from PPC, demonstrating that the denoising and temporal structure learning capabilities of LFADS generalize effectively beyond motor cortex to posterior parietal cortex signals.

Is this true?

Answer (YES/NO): NO